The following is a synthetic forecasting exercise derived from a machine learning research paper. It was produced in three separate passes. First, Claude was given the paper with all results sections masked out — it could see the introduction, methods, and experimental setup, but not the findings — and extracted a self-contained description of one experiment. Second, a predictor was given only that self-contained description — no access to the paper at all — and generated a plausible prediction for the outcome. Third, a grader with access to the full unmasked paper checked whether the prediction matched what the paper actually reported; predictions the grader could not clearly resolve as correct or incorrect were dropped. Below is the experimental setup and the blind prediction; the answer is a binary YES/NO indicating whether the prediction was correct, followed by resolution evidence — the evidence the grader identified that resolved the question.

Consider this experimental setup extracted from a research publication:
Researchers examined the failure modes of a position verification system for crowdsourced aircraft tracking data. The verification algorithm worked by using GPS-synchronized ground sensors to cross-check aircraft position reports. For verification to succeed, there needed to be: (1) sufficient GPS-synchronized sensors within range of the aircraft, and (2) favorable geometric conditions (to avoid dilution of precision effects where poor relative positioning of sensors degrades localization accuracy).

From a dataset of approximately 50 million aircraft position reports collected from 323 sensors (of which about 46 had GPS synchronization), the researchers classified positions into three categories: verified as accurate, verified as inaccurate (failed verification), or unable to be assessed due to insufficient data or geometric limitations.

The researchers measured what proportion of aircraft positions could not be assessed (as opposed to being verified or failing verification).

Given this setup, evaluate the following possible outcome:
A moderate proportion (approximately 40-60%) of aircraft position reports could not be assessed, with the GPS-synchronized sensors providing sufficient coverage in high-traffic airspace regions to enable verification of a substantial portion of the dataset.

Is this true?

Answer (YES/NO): NO